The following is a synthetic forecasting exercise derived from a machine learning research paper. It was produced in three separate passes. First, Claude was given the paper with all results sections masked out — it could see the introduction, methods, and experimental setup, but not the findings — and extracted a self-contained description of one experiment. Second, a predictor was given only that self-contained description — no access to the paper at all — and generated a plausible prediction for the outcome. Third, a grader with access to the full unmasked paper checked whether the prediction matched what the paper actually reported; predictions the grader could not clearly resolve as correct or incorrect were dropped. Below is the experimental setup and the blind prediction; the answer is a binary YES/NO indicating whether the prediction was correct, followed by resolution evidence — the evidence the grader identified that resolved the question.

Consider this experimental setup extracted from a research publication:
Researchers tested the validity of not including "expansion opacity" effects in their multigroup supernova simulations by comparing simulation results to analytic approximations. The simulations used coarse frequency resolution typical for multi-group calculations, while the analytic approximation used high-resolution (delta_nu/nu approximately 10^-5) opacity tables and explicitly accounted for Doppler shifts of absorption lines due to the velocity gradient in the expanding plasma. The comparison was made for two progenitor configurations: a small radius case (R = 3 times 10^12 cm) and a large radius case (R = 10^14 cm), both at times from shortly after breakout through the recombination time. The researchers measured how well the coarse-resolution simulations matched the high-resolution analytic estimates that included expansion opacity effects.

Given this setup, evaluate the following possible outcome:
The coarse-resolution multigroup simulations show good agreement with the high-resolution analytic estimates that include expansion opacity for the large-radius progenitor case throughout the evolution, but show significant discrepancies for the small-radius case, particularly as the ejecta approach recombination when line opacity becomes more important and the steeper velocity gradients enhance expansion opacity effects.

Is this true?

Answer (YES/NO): NO